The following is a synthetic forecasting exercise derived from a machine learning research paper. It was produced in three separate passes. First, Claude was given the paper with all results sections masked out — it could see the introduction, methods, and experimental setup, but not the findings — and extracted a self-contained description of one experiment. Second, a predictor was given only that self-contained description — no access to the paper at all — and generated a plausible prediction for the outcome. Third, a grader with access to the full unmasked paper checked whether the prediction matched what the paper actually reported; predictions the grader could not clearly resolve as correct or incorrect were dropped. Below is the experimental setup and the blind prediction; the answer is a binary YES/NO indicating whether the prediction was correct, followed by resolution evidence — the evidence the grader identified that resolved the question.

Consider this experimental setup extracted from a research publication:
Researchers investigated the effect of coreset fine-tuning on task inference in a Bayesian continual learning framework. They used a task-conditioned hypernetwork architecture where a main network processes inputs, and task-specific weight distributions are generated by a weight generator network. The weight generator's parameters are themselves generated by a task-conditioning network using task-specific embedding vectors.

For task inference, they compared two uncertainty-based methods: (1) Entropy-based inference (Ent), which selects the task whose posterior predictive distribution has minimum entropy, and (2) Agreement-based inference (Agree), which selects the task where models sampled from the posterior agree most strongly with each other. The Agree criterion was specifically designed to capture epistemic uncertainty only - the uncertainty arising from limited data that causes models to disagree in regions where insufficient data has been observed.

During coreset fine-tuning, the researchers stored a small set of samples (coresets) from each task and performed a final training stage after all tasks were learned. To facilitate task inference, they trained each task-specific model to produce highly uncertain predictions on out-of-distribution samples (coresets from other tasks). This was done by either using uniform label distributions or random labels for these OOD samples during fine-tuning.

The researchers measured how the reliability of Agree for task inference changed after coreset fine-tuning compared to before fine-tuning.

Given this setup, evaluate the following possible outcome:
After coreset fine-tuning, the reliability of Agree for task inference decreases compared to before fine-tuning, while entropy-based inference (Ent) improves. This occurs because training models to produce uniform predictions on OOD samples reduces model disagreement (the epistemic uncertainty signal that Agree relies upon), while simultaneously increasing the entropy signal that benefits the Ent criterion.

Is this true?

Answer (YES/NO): YES